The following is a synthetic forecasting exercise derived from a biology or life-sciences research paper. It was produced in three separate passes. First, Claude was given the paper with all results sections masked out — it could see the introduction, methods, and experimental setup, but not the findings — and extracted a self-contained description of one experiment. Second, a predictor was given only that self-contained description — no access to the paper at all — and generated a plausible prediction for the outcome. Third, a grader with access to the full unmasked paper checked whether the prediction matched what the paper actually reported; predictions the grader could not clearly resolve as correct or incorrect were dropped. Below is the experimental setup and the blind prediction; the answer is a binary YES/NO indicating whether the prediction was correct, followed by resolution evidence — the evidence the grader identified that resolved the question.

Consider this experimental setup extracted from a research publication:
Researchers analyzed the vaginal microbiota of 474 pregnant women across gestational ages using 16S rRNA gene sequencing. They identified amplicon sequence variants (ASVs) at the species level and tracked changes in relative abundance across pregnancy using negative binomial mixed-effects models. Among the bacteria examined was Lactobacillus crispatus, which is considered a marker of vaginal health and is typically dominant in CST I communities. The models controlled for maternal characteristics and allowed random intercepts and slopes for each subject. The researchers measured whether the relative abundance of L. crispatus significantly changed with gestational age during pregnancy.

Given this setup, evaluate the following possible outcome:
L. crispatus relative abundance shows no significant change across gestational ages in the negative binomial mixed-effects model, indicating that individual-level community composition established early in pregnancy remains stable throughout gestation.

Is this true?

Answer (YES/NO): NO